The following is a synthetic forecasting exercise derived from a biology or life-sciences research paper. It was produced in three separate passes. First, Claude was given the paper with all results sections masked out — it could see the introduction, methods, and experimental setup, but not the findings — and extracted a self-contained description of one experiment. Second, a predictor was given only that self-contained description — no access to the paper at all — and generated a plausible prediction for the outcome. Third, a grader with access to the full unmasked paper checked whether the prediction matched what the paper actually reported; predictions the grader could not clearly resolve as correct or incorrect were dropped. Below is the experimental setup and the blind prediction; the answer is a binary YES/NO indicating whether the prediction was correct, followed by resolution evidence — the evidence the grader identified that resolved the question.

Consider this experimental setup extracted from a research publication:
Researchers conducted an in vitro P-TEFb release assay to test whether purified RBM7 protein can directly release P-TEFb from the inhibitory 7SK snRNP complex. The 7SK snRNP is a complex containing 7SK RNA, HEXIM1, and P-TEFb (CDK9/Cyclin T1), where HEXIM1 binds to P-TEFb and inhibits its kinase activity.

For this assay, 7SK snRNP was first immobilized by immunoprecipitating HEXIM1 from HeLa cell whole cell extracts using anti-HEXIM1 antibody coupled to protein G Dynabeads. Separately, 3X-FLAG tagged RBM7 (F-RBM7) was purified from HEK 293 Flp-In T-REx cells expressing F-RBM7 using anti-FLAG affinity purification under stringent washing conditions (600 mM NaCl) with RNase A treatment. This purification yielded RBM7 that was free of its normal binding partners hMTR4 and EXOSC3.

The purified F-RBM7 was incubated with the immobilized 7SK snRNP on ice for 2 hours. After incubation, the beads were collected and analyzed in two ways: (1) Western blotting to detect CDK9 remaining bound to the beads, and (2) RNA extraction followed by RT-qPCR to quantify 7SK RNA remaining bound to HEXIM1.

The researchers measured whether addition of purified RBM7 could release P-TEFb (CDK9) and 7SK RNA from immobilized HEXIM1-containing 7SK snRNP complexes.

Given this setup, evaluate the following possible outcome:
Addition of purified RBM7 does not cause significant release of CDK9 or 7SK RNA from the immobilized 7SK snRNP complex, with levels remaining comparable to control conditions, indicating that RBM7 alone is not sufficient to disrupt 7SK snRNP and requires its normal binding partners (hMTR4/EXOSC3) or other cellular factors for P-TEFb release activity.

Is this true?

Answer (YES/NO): NO